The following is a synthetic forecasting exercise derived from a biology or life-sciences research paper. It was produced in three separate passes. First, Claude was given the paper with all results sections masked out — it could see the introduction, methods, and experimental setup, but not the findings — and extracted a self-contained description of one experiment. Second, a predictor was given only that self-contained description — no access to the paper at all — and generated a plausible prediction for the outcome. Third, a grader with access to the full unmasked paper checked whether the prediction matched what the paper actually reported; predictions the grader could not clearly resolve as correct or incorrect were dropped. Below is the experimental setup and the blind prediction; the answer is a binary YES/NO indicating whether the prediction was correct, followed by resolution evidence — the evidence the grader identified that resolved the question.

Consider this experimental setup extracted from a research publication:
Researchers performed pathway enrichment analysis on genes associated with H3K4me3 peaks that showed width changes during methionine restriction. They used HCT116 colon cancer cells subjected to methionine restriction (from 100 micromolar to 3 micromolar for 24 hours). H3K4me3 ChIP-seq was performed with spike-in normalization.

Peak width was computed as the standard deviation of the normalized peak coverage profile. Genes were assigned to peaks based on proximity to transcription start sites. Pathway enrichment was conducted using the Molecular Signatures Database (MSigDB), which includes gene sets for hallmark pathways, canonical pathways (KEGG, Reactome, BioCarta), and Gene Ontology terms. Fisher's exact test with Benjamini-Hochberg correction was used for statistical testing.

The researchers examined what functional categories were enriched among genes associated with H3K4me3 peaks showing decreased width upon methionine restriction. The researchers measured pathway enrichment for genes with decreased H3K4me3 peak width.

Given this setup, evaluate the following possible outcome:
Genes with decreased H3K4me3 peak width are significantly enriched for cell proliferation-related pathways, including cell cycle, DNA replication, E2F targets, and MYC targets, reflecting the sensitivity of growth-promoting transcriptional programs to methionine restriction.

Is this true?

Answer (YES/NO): YES